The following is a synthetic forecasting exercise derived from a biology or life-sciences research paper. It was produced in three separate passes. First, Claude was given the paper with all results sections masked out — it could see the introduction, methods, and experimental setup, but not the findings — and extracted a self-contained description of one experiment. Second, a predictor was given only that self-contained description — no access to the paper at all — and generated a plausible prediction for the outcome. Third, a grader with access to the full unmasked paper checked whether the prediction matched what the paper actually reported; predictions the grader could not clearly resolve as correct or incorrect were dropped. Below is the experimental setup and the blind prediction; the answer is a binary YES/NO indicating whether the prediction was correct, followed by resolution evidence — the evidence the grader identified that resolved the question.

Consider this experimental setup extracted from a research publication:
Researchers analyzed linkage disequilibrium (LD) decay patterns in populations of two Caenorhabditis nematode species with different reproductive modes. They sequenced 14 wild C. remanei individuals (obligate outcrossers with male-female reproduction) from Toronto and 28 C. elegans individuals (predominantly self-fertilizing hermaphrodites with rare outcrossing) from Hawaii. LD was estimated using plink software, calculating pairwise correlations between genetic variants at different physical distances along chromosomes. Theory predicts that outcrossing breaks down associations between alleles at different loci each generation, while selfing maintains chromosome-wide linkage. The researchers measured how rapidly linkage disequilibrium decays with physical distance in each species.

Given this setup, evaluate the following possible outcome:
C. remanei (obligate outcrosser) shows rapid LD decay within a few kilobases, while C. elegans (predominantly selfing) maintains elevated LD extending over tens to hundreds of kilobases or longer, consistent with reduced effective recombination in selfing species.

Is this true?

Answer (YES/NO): YES